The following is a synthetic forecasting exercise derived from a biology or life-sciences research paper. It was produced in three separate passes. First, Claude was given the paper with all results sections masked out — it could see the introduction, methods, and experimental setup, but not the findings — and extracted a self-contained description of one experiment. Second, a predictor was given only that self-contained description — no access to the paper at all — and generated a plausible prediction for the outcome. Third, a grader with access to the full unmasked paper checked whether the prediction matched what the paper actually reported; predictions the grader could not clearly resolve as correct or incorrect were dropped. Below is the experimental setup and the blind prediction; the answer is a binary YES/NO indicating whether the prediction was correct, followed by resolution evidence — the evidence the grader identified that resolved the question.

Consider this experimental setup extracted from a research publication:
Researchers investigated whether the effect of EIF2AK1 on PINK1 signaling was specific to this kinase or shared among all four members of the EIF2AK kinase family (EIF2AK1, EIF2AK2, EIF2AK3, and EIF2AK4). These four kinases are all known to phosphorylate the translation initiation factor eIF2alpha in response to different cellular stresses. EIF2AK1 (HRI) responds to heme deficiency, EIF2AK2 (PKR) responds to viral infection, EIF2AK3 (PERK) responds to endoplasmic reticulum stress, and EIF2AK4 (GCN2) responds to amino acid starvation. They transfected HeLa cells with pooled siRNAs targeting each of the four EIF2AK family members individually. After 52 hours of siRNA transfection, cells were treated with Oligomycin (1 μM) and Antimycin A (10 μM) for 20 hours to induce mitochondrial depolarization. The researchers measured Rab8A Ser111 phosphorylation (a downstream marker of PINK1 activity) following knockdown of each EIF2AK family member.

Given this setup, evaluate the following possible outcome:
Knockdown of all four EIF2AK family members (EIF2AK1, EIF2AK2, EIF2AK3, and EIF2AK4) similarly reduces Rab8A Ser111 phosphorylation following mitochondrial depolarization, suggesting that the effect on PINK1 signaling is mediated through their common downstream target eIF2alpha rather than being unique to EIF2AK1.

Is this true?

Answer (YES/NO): NO